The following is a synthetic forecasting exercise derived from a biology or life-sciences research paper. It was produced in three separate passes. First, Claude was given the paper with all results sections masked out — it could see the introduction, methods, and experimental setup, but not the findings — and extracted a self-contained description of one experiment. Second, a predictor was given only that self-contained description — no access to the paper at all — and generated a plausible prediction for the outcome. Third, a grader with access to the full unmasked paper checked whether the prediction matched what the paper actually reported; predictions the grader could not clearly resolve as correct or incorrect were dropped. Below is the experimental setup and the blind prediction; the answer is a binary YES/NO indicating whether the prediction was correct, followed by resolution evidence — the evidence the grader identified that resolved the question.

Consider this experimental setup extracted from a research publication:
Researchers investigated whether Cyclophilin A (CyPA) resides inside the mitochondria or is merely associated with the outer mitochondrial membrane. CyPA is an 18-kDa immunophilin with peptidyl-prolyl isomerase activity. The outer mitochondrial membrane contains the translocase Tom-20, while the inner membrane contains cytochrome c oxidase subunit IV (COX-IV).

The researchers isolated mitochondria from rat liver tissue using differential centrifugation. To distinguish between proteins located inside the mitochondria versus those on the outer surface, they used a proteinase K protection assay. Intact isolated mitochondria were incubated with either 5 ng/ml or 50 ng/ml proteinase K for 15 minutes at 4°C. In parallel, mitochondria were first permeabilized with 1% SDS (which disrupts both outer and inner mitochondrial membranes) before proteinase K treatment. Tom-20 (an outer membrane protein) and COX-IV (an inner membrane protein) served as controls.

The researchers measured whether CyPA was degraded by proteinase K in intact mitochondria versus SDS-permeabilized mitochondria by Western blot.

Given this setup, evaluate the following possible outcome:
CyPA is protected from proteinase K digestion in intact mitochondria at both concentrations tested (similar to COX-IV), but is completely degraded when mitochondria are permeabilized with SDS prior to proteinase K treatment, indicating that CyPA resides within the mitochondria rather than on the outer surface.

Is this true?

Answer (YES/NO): YES